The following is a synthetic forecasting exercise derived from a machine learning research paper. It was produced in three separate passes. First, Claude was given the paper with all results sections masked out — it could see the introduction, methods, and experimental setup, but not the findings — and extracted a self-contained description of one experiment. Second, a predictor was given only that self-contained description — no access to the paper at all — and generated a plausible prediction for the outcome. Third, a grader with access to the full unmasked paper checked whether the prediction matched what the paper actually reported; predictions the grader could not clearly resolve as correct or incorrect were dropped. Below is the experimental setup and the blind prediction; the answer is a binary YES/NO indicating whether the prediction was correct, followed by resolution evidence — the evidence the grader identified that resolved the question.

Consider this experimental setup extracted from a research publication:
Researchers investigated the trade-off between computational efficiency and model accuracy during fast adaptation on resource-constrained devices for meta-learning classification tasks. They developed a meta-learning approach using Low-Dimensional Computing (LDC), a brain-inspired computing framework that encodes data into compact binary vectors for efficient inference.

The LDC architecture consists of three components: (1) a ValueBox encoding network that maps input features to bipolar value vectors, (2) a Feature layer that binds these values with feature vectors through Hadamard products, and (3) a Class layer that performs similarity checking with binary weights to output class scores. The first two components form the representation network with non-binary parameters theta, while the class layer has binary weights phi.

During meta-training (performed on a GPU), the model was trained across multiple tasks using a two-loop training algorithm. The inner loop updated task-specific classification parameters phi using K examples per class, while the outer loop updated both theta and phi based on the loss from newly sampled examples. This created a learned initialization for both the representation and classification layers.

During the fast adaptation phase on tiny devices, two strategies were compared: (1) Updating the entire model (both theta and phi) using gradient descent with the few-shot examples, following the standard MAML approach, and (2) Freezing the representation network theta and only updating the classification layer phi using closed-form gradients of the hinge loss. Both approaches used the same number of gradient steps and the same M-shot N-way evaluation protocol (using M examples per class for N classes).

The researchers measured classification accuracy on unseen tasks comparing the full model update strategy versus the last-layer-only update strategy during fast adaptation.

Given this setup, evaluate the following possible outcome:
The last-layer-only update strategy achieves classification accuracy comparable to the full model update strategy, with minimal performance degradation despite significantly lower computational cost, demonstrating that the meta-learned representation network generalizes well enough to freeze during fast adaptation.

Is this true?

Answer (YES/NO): NO